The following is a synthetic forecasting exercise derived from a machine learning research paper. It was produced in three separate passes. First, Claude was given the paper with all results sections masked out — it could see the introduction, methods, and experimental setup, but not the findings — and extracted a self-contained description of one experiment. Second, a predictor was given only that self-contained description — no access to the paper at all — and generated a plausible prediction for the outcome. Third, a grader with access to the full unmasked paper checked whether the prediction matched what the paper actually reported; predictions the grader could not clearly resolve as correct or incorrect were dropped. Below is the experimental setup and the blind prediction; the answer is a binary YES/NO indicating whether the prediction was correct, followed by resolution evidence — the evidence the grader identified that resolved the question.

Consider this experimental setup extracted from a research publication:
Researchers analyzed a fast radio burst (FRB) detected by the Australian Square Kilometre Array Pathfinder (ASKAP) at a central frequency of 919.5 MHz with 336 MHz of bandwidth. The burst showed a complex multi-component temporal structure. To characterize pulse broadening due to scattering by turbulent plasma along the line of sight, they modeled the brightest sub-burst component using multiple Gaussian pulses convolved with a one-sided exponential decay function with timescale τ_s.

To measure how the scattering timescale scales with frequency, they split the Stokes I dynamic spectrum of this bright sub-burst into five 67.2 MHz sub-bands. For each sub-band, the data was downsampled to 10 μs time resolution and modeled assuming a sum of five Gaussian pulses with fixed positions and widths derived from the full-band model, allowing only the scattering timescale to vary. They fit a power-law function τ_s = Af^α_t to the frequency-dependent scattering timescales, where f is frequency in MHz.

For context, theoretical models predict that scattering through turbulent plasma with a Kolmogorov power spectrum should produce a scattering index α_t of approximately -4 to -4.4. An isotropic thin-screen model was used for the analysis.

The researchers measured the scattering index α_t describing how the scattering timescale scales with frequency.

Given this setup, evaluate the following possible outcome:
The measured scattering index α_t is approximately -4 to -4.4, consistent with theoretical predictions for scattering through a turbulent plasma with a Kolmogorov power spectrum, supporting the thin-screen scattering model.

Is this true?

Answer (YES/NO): NO